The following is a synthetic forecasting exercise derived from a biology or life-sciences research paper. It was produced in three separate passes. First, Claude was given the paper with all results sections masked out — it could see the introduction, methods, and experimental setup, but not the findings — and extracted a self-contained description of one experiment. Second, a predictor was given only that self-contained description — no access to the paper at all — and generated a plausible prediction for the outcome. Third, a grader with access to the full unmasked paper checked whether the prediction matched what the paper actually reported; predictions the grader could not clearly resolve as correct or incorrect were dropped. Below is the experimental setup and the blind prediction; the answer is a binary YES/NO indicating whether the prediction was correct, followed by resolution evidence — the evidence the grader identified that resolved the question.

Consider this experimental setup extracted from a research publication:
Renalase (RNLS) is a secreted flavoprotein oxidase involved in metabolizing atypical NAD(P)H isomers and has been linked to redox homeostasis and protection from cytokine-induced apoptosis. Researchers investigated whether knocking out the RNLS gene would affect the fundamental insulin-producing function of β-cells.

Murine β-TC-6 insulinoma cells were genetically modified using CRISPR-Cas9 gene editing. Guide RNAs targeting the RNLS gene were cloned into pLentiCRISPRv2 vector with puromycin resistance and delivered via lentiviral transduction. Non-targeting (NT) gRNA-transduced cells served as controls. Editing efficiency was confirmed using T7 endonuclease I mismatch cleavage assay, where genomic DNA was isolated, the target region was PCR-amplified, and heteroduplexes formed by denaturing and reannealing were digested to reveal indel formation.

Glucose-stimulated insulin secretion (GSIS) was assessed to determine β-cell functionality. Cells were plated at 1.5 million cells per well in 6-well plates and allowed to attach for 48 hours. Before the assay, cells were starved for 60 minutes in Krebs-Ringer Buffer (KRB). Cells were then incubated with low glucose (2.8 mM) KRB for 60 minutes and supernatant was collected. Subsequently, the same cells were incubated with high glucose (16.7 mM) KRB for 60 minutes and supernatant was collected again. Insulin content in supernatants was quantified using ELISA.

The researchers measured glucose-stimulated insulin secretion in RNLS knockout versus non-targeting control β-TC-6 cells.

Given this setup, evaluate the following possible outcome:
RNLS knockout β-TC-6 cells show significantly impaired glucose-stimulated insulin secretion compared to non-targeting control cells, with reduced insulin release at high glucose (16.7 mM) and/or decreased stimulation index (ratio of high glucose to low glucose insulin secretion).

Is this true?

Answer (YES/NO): YES